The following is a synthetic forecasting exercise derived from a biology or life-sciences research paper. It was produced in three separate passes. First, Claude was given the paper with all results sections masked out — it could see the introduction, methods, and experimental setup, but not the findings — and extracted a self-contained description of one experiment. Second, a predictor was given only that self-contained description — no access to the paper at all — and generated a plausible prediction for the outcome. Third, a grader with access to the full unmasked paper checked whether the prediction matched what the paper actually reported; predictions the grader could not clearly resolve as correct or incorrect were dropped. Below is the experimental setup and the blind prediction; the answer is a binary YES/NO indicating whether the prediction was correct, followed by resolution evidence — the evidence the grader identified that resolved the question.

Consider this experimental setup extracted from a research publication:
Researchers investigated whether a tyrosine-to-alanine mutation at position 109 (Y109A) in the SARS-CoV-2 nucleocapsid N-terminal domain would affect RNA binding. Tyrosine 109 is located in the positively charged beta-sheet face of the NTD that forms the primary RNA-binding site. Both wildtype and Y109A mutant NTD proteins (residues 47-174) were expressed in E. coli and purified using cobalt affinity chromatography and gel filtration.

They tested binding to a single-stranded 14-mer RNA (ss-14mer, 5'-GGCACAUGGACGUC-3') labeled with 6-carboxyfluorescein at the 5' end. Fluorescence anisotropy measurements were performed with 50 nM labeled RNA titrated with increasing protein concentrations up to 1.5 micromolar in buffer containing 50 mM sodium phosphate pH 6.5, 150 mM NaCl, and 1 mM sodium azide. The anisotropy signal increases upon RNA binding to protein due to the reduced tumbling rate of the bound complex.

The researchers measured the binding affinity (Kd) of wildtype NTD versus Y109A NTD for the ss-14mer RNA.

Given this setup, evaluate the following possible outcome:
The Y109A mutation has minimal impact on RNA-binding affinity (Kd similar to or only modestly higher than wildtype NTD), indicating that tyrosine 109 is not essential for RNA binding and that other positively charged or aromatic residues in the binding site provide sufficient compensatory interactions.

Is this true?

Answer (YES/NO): NO